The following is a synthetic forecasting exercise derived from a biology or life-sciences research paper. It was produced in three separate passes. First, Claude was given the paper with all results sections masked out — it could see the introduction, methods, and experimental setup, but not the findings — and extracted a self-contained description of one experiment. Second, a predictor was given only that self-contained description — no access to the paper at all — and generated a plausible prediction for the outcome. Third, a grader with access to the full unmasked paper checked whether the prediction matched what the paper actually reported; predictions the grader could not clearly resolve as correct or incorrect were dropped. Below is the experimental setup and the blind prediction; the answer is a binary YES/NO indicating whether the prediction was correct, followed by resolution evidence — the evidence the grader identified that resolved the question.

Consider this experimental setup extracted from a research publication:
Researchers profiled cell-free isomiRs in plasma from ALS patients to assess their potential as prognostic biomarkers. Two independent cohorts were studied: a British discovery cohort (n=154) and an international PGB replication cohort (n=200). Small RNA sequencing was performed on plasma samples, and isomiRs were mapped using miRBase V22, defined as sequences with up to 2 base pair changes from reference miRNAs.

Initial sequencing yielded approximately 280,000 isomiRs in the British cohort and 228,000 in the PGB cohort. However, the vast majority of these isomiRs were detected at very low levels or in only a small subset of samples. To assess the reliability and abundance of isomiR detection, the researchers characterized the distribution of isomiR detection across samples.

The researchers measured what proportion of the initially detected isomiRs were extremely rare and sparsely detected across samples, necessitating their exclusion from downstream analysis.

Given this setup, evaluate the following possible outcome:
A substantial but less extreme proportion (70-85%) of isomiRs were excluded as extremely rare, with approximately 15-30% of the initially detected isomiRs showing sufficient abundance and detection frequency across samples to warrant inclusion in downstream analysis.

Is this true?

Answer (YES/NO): NO